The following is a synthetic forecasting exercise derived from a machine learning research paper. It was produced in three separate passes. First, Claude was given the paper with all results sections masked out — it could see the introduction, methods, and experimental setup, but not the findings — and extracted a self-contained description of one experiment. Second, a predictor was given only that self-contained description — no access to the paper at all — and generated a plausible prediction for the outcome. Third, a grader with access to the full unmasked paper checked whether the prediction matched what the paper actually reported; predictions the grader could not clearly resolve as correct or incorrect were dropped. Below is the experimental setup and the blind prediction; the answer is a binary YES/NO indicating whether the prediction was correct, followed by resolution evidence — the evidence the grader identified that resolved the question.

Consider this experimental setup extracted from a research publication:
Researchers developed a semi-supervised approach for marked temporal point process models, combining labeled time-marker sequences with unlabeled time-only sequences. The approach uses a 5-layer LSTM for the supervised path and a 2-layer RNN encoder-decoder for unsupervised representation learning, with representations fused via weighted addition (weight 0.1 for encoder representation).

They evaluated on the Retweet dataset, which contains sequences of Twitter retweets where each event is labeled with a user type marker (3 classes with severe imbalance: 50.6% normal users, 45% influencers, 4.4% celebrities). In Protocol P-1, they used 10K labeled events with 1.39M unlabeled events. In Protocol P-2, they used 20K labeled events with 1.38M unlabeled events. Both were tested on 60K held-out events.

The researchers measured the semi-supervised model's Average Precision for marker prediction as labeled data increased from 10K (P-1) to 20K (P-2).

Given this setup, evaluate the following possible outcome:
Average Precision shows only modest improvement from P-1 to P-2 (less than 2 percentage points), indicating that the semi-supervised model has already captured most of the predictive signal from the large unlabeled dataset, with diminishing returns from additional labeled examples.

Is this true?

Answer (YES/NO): NO